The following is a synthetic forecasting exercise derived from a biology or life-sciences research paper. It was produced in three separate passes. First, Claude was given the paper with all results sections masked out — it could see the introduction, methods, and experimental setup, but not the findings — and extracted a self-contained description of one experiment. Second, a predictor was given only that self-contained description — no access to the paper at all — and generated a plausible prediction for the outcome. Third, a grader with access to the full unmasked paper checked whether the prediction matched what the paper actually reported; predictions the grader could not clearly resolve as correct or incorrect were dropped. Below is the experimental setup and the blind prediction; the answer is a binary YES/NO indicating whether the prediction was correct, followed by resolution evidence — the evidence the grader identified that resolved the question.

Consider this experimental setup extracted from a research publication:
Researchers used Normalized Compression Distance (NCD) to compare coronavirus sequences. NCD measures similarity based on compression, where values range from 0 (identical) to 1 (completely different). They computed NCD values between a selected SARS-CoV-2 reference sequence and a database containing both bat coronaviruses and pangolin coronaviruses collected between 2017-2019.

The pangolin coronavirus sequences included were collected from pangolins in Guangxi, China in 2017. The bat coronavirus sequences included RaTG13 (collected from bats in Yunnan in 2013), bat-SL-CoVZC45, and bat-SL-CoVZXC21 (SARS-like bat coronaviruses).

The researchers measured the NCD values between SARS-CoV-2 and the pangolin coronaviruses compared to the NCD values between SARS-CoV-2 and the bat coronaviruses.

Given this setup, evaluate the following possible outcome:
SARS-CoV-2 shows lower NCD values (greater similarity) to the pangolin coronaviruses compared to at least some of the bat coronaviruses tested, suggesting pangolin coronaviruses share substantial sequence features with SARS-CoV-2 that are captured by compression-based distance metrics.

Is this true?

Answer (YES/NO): YES